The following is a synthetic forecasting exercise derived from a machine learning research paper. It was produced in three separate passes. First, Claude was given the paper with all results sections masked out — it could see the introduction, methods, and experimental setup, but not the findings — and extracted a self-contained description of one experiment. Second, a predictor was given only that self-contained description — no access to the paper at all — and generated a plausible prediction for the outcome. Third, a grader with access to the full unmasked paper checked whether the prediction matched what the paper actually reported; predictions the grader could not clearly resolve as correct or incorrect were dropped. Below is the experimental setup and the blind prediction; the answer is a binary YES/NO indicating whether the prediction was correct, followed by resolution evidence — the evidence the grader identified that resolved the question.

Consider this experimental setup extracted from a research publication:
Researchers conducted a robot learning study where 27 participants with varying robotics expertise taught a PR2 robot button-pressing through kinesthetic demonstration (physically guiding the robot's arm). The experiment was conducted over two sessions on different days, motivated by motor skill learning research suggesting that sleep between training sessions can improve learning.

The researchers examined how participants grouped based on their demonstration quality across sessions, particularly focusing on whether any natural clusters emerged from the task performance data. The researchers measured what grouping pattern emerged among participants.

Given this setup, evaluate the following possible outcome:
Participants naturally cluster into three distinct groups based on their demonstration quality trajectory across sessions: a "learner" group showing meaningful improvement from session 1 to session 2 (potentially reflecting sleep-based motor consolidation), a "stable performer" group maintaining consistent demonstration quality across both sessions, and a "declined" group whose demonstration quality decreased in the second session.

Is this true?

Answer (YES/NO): NO